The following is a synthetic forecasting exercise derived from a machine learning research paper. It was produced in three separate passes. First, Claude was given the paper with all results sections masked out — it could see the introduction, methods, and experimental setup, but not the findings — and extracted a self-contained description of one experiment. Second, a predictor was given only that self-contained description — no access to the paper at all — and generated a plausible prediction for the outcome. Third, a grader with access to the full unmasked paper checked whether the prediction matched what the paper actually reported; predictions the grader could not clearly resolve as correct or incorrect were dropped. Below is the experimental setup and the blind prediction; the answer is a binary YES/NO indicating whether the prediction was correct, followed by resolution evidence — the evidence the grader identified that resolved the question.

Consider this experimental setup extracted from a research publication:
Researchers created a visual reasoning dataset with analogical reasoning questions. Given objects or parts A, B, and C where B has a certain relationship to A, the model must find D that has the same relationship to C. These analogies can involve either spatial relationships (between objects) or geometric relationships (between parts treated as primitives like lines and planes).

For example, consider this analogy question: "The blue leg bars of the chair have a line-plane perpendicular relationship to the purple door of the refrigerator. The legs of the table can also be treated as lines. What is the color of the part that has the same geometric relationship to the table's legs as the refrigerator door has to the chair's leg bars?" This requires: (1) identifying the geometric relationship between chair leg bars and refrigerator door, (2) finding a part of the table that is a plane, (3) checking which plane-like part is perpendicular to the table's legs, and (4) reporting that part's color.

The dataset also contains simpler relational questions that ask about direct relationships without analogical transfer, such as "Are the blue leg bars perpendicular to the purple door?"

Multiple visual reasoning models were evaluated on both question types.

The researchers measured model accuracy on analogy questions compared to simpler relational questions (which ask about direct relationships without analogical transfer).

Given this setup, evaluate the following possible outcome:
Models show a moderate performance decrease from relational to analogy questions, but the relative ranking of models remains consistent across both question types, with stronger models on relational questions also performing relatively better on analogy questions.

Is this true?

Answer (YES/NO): NO